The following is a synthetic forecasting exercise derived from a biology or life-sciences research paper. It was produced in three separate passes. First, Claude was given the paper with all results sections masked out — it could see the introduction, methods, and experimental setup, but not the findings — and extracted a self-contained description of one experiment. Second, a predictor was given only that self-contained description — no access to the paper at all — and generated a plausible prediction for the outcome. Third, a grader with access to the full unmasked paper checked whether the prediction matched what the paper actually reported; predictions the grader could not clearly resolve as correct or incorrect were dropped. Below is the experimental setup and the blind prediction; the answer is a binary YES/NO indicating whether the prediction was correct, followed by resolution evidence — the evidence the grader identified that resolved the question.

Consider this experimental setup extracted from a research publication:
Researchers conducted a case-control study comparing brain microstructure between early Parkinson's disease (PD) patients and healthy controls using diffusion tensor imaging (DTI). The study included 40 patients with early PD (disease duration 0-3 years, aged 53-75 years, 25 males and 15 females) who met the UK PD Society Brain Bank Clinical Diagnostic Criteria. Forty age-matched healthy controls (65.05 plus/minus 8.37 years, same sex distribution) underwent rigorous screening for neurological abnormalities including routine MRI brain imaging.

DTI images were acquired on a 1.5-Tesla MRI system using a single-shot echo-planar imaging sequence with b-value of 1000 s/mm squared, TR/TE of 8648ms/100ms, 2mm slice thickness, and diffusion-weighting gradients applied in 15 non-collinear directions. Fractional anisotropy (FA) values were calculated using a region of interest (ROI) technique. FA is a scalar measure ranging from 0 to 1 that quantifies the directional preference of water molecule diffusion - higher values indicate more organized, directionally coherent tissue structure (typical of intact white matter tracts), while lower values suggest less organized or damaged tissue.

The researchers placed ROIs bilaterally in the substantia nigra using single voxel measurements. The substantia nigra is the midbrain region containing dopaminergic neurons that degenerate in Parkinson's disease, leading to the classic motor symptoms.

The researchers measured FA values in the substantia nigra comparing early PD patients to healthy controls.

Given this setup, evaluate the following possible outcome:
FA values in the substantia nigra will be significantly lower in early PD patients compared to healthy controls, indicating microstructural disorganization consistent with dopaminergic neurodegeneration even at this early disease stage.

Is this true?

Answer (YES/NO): YES